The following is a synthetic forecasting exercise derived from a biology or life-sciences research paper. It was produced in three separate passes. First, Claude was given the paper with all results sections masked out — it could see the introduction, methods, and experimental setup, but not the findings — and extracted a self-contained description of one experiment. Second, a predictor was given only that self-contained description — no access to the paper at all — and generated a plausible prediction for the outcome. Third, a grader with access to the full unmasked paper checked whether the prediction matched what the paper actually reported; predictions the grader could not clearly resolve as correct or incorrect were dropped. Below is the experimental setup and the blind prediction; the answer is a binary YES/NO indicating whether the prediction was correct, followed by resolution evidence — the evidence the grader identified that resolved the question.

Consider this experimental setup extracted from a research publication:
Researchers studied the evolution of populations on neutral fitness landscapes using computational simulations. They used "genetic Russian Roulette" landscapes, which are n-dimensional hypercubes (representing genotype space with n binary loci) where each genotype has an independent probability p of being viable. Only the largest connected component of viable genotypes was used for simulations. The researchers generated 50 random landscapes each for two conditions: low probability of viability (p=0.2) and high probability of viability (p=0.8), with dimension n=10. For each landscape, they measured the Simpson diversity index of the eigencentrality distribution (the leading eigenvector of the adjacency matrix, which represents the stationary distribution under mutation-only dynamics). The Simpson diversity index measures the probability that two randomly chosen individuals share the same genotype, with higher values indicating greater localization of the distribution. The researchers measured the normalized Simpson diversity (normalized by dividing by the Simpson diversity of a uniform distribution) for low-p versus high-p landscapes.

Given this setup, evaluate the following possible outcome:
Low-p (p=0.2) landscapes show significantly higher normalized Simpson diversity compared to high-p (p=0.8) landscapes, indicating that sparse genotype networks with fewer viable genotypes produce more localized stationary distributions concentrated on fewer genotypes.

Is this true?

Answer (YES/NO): YES